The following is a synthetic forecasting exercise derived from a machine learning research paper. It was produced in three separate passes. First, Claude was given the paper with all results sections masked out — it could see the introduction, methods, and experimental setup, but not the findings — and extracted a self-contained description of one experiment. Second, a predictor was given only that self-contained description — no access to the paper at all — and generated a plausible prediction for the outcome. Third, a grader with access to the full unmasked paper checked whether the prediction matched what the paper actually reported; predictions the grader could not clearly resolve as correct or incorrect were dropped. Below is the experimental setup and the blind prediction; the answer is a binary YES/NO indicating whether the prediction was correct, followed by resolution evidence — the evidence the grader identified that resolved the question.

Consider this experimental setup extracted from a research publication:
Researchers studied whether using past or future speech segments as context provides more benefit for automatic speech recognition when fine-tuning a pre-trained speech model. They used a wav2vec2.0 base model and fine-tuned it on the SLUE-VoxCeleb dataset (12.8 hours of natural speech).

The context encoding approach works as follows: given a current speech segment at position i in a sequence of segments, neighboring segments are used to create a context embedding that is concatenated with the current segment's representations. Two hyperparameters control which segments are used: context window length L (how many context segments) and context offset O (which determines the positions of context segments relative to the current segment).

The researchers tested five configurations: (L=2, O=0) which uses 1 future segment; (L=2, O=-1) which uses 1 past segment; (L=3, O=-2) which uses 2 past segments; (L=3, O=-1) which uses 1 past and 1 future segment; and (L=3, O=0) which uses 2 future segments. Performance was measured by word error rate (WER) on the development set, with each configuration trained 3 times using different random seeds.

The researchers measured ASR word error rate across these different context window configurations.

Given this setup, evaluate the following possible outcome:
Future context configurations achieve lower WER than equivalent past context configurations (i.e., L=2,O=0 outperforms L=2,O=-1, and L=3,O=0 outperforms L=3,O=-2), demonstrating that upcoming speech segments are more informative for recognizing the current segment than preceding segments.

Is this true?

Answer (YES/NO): YES